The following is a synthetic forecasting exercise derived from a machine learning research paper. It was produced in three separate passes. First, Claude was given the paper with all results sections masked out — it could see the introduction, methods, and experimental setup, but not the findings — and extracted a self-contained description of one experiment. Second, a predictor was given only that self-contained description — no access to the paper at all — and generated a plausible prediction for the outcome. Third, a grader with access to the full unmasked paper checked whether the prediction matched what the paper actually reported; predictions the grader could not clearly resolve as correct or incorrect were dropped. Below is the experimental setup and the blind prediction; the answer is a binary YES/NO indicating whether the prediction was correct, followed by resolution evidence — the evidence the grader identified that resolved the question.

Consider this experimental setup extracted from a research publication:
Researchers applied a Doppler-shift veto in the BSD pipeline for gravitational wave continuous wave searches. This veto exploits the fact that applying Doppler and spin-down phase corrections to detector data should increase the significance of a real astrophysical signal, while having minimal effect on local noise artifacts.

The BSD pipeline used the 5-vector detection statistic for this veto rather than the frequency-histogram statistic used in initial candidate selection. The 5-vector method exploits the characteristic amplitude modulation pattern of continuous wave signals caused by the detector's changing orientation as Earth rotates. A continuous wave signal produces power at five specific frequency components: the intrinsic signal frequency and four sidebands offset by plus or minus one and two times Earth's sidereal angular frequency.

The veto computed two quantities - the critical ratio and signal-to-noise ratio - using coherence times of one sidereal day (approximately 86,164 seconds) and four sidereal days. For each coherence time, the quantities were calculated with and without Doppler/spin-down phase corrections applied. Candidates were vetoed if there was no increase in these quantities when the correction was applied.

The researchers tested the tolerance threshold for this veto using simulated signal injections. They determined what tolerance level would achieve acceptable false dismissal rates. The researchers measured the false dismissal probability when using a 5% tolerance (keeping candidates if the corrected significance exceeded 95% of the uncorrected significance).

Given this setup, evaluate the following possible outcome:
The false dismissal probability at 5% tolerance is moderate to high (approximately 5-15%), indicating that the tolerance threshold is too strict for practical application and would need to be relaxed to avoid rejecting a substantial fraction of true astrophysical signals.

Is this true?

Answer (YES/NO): NO